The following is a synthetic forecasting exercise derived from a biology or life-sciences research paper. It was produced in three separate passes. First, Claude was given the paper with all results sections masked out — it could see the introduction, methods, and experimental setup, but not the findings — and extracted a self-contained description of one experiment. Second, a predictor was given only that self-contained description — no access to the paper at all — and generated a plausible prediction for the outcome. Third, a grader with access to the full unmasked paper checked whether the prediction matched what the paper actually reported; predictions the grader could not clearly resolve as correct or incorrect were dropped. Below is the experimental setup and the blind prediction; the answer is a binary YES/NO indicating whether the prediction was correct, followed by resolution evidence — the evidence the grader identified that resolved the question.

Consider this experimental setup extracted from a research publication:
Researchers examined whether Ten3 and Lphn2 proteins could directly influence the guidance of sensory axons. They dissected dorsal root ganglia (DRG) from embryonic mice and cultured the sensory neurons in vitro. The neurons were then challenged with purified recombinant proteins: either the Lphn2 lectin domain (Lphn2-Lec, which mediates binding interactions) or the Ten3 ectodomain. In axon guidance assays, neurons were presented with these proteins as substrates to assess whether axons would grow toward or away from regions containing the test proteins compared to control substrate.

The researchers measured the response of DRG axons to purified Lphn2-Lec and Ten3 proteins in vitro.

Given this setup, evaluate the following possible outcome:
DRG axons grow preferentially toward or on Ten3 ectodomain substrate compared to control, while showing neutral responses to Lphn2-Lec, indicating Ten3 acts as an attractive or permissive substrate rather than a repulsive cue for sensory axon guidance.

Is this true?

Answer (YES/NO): NO